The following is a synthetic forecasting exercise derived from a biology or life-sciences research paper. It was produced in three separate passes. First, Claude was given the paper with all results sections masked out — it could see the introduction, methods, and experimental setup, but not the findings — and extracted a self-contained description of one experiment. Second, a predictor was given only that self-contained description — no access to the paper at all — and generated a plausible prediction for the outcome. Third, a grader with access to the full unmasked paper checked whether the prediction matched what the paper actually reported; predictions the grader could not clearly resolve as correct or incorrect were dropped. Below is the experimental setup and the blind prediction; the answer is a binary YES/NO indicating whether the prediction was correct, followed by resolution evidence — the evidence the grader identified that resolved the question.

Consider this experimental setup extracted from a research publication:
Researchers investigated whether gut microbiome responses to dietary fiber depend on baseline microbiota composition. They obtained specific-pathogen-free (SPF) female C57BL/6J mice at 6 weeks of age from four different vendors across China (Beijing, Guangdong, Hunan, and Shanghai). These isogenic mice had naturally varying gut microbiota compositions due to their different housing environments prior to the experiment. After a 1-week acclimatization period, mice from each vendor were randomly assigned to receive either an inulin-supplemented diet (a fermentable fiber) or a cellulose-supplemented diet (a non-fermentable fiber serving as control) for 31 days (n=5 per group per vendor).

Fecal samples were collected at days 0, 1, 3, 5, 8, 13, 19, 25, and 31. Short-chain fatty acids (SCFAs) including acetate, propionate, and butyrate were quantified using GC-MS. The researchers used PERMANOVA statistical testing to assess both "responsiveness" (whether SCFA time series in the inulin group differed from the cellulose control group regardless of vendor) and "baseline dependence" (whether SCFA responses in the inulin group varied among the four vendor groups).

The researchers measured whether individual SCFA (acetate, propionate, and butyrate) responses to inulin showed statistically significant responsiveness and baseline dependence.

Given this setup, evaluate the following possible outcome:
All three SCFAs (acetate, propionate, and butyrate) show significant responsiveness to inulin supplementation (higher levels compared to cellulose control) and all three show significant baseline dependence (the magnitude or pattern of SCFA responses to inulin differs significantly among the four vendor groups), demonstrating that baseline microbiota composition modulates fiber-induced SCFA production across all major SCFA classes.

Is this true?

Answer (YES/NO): NO